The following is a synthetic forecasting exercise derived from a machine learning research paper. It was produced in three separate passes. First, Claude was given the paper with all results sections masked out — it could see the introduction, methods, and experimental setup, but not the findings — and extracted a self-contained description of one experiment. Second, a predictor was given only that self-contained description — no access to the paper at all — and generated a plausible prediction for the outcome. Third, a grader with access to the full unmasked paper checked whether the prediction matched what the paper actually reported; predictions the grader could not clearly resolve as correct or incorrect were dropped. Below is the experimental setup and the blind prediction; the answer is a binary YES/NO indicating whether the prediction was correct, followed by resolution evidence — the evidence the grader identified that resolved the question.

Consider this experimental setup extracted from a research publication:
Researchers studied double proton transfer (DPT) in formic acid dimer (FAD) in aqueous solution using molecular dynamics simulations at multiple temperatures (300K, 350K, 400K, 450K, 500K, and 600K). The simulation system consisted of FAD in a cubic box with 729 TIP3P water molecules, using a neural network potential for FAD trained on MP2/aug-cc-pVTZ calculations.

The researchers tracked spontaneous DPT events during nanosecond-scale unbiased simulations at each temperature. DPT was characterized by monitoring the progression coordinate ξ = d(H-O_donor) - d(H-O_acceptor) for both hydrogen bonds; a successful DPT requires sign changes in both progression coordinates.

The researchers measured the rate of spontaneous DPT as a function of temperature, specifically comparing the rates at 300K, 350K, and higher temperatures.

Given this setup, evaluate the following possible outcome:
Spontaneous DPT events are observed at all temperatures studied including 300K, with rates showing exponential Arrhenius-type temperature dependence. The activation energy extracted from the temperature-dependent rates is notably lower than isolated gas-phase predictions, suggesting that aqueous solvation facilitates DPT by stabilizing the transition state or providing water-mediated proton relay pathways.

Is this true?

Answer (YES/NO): NO